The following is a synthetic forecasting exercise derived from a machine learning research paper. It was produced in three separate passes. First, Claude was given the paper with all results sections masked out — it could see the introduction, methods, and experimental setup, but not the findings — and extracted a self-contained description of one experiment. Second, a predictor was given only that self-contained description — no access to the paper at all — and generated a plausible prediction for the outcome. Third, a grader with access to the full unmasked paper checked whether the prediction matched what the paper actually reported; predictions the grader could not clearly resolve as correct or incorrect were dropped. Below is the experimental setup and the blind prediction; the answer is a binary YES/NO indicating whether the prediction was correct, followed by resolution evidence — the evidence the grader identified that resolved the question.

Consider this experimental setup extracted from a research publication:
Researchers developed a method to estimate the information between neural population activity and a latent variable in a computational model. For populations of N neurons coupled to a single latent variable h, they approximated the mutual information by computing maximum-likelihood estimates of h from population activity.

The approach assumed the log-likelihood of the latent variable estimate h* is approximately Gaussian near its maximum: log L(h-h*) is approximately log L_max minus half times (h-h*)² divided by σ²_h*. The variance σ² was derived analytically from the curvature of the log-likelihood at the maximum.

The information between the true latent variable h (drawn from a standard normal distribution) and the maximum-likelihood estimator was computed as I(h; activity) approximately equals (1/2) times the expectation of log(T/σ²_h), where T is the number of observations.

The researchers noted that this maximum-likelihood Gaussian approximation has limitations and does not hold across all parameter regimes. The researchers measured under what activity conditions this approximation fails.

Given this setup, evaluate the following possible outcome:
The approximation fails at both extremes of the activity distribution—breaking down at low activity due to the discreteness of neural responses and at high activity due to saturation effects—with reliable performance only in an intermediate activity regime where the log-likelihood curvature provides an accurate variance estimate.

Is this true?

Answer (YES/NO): NO